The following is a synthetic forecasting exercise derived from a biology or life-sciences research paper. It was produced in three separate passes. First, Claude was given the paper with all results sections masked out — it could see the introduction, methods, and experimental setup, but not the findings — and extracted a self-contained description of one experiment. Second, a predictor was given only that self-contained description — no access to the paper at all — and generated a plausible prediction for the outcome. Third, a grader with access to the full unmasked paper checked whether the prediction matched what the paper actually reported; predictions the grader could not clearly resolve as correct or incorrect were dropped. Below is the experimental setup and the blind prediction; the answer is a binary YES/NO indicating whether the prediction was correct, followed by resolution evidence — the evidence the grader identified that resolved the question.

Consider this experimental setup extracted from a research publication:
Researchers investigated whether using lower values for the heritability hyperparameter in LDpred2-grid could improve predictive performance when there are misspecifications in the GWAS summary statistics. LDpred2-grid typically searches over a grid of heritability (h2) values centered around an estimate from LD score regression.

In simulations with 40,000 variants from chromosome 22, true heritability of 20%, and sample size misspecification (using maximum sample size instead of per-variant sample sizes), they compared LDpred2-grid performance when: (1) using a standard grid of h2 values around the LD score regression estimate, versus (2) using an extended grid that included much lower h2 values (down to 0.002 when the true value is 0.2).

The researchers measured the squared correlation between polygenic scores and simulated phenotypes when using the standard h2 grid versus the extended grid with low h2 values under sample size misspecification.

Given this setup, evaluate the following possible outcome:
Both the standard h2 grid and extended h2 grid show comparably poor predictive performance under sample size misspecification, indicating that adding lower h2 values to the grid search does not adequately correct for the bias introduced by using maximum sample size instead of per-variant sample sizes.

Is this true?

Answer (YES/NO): NO